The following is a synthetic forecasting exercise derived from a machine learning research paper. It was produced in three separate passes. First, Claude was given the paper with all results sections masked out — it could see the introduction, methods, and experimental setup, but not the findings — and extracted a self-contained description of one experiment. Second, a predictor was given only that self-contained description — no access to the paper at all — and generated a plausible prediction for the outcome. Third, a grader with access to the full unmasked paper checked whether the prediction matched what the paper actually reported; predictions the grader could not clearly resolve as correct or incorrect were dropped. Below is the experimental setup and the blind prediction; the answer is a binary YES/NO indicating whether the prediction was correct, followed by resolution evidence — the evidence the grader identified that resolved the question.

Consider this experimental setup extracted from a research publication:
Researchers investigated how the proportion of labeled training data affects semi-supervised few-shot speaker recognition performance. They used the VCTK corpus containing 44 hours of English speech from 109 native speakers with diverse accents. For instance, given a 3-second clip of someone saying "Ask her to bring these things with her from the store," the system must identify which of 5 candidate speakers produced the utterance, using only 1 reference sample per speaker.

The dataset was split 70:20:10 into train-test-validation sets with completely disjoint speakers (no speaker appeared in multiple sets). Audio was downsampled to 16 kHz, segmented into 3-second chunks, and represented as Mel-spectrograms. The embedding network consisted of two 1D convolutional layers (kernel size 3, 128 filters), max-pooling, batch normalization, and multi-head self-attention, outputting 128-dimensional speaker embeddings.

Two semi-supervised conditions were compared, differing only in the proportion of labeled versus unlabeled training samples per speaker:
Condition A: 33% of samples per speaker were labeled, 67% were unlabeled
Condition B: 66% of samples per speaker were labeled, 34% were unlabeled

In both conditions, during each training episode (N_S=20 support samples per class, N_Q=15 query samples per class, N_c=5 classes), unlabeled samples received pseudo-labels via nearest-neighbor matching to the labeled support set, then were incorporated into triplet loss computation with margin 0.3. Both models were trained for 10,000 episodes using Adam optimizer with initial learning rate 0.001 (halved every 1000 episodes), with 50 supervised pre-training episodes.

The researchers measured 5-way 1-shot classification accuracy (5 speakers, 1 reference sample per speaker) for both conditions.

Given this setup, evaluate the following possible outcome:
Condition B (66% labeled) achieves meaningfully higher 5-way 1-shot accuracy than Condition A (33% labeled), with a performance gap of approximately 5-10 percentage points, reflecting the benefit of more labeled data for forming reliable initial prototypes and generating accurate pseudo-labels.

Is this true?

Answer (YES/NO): NO